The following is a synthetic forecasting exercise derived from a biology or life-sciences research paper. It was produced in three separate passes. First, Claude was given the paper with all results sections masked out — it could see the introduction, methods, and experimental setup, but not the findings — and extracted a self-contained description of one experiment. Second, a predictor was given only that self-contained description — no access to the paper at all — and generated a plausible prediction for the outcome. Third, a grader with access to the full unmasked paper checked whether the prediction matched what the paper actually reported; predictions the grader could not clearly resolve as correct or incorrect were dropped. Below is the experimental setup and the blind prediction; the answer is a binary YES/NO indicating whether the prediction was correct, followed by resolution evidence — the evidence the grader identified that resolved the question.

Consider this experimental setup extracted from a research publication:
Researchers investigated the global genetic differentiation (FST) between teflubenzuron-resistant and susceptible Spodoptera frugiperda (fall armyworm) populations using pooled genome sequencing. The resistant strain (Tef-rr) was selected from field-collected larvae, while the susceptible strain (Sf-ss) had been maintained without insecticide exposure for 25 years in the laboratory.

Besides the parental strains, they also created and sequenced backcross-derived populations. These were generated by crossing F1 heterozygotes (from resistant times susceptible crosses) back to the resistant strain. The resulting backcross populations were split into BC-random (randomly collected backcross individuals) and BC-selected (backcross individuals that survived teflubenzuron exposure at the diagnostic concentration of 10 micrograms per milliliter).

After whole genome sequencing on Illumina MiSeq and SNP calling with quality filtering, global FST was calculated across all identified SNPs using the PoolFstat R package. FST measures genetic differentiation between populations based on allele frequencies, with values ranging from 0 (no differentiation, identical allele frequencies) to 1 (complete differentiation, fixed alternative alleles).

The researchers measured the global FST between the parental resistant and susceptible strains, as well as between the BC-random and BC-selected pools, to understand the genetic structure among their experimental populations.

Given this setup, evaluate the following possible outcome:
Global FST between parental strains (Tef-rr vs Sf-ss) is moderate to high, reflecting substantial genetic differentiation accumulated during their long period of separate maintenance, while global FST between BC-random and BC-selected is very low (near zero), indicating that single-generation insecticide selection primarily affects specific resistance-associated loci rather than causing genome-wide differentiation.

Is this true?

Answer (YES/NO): YES